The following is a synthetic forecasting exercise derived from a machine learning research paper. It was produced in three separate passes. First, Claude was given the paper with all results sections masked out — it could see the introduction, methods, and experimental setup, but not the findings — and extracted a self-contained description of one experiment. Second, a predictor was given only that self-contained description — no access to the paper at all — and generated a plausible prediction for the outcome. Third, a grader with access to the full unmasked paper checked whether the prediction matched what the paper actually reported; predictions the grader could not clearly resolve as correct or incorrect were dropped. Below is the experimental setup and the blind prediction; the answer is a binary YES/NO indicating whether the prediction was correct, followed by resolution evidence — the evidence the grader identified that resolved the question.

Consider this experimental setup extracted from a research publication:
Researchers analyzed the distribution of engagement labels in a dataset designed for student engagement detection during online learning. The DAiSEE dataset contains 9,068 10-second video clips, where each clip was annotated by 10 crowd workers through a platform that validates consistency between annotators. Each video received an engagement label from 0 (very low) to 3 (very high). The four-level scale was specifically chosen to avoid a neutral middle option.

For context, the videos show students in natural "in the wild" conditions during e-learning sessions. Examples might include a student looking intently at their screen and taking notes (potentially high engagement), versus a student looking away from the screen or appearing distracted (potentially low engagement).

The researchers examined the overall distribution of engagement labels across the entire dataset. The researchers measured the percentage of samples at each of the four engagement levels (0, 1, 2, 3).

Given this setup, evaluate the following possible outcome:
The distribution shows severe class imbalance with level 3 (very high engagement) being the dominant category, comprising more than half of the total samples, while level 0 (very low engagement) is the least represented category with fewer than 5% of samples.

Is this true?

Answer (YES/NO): NO